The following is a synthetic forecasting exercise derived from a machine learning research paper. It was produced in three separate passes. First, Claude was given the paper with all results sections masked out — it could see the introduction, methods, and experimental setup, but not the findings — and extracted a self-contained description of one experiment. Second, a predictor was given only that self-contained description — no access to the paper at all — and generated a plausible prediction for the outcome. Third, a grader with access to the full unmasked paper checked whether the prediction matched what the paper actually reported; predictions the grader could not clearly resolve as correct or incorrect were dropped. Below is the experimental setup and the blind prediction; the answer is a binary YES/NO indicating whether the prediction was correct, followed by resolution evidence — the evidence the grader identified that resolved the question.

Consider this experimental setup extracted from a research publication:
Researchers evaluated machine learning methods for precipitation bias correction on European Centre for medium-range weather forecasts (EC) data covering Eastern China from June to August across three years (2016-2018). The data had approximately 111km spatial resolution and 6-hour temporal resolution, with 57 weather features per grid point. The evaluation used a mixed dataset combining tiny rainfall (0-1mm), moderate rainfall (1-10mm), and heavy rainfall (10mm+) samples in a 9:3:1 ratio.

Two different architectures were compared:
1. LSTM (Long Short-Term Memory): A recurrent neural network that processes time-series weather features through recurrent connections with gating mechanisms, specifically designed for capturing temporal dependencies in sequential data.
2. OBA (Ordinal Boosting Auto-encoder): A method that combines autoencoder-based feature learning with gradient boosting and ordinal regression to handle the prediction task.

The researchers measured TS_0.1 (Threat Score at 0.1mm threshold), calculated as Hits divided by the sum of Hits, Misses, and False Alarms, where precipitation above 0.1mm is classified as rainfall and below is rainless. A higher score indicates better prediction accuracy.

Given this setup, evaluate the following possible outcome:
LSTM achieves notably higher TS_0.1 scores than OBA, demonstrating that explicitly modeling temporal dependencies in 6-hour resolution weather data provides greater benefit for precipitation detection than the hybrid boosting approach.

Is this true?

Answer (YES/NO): NO